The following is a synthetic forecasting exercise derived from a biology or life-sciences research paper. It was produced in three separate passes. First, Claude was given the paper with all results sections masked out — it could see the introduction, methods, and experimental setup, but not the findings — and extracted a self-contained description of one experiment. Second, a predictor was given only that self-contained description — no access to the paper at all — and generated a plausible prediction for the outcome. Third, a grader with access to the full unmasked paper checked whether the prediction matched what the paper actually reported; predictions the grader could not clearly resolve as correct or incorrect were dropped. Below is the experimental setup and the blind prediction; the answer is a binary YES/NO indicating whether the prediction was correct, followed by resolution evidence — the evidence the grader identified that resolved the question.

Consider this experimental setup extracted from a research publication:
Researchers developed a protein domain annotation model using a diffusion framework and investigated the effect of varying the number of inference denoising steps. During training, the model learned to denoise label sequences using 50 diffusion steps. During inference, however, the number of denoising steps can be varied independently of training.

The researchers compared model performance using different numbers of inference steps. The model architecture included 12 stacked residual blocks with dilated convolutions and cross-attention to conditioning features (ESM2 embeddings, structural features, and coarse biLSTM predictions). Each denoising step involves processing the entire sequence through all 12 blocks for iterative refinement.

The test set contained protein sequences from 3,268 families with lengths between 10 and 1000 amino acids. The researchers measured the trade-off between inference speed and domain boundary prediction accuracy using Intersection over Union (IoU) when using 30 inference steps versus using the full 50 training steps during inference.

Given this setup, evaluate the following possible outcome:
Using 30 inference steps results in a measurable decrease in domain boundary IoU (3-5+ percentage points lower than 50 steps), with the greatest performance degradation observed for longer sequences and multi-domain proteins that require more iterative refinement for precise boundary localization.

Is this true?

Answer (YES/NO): NO